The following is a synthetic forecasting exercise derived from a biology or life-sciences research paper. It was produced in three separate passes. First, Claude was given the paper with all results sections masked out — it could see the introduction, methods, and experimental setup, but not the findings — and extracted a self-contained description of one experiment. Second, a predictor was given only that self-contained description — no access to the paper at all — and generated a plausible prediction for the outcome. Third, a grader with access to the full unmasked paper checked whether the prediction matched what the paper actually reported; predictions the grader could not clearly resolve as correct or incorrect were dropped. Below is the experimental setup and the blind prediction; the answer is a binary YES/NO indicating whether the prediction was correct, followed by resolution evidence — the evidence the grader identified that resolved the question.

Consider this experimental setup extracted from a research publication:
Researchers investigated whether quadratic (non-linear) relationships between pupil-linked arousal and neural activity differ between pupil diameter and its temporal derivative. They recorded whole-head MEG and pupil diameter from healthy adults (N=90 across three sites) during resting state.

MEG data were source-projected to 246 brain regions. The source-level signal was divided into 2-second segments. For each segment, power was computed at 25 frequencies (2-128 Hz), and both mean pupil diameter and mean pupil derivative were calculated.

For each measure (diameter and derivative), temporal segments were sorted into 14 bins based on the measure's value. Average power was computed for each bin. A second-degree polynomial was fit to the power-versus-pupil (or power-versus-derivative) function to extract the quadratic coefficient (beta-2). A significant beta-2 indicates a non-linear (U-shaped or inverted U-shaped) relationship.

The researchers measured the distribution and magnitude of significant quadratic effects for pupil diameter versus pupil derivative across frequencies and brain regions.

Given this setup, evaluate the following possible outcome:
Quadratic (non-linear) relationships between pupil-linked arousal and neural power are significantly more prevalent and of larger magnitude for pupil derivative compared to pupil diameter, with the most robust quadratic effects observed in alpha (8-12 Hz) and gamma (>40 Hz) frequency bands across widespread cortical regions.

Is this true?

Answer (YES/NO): NO